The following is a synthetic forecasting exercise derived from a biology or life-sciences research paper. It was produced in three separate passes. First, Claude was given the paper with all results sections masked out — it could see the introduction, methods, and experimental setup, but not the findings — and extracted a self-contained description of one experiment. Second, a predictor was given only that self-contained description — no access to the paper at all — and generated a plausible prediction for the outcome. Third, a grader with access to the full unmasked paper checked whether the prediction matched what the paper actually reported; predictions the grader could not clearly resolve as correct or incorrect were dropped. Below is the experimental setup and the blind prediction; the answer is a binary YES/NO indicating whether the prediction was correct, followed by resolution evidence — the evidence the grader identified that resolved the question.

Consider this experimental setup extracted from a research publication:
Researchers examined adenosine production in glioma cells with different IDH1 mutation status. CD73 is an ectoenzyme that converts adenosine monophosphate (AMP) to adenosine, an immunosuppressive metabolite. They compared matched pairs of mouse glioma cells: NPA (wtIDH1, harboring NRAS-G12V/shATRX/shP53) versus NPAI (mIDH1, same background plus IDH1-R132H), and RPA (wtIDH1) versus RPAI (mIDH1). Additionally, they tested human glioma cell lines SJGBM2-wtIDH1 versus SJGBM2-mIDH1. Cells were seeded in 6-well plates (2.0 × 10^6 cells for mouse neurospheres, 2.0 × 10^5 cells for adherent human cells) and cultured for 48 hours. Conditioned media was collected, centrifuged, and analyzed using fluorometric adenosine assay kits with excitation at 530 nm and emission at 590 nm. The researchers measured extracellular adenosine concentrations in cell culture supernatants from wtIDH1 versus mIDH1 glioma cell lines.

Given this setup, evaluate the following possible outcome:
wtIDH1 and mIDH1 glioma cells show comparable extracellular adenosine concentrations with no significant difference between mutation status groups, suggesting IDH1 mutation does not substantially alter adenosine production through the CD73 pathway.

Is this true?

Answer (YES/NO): NO